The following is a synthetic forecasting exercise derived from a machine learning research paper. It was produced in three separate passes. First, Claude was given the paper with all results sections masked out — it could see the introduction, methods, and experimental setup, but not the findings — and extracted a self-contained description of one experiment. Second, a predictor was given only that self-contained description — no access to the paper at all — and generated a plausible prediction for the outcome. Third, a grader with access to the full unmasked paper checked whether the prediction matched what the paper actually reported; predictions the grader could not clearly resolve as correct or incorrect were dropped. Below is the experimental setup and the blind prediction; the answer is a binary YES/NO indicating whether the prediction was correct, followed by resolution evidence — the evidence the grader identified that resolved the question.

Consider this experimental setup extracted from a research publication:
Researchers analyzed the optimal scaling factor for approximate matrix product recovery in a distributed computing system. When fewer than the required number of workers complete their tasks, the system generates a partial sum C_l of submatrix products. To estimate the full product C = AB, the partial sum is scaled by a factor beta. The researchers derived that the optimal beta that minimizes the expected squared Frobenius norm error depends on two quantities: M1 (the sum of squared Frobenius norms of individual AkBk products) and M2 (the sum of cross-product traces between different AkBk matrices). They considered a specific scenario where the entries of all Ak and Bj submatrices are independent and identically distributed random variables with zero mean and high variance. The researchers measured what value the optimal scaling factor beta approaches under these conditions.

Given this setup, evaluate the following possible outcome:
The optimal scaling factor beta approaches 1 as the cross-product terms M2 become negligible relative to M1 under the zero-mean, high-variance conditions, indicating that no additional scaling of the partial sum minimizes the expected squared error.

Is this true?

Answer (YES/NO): YES